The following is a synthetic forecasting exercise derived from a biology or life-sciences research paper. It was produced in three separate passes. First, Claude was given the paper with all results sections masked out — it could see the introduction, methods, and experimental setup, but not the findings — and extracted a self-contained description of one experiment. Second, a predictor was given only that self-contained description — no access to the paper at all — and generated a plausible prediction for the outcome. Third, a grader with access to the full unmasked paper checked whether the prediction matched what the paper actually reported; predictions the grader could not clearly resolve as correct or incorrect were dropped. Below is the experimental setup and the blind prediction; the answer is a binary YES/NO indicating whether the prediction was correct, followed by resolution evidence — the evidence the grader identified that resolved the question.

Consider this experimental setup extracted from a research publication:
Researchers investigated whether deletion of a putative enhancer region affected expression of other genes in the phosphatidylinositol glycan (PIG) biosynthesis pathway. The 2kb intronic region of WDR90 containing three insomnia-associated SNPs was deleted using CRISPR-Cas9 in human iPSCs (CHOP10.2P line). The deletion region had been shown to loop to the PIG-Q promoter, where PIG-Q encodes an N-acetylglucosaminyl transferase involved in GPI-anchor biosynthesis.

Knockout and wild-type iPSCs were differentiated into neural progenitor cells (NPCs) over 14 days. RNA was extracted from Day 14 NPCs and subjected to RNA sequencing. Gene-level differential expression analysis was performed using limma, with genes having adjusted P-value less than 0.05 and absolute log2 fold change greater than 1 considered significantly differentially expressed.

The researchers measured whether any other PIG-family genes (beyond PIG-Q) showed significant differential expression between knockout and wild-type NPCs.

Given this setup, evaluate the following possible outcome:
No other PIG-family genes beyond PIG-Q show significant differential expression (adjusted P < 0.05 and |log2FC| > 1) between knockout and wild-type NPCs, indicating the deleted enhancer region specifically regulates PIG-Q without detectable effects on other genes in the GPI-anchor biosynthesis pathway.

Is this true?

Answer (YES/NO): NO